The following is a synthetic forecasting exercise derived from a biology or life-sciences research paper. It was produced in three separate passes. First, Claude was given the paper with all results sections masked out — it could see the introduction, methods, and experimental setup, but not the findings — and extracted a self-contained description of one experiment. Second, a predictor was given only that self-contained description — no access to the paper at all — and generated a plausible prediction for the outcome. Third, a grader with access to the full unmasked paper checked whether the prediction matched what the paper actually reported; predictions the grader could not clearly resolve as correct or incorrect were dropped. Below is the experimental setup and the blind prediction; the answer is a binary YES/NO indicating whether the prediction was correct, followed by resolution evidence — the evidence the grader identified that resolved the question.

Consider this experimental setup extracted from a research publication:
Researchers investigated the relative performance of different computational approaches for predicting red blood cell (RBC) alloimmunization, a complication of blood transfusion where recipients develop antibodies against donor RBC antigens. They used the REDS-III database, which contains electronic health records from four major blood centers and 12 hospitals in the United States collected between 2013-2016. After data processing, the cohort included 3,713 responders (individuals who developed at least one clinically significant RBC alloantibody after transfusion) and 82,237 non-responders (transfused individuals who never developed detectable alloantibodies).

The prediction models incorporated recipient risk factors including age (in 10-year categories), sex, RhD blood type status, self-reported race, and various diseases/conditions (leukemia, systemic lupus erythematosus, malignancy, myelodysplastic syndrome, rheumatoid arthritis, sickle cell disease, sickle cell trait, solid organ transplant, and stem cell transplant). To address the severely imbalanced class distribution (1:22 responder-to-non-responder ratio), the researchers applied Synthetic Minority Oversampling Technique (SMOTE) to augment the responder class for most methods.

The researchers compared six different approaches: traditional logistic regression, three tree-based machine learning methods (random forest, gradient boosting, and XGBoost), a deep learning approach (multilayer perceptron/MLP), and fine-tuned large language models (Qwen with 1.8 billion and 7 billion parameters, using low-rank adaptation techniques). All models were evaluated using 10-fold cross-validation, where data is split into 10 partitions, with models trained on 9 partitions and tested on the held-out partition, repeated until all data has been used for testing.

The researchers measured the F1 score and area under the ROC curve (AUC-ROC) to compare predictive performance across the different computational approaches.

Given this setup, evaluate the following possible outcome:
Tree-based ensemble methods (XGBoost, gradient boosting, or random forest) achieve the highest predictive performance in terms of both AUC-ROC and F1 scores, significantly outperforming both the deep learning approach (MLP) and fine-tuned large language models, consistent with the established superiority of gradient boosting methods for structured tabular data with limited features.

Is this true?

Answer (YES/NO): NO